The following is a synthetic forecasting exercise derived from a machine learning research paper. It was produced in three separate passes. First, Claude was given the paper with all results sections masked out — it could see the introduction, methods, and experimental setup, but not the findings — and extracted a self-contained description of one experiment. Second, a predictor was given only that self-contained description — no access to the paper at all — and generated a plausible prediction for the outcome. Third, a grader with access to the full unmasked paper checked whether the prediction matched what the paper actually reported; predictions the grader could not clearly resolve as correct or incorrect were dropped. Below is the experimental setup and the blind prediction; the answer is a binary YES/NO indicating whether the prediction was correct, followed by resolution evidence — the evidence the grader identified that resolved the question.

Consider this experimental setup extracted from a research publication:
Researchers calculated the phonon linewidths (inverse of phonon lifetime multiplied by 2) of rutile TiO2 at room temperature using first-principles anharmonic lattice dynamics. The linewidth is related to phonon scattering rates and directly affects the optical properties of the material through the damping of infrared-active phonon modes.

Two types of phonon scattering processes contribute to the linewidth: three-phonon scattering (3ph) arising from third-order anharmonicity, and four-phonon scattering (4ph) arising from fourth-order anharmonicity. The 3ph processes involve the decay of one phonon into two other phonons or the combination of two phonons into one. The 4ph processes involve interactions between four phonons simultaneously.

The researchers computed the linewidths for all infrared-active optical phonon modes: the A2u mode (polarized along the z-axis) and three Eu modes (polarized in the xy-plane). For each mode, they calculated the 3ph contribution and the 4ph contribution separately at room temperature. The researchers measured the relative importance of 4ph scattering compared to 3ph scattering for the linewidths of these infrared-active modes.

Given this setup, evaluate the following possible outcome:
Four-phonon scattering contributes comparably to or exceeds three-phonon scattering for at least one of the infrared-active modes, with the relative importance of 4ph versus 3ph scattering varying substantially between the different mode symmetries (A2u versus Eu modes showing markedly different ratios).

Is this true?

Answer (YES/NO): NO